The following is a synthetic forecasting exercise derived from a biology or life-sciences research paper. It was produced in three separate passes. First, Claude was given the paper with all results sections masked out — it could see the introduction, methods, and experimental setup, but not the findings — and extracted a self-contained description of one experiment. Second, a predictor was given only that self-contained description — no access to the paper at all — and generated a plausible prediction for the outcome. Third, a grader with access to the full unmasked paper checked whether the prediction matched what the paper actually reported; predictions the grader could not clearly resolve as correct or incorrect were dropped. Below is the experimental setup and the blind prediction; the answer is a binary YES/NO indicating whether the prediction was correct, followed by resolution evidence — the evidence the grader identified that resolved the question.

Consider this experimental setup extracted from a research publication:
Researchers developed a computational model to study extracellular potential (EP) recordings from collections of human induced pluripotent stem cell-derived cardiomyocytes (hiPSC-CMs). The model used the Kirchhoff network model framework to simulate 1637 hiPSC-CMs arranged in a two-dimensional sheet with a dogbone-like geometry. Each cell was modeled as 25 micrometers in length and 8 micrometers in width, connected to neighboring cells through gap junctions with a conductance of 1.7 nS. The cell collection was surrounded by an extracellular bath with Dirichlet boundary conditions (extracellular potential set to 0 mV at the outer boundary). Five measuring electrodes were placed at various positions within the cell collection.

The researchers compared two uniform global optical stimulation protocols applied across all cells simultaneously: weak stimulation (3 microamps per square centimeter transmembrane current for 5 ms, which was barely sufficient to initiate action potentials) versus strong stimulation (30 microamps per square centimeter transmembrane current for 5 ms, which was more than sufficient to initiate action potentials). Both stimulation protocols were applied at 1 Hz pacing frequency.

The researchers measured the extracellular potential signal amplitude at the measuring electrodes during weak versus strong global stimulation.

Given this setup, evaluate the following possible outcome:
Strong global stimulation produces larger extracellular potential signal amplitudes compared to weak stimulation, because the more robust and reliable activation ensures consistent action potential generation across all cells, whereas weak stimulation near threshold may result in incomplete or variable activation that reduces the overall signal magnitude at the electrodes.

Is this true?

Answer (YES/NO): NO